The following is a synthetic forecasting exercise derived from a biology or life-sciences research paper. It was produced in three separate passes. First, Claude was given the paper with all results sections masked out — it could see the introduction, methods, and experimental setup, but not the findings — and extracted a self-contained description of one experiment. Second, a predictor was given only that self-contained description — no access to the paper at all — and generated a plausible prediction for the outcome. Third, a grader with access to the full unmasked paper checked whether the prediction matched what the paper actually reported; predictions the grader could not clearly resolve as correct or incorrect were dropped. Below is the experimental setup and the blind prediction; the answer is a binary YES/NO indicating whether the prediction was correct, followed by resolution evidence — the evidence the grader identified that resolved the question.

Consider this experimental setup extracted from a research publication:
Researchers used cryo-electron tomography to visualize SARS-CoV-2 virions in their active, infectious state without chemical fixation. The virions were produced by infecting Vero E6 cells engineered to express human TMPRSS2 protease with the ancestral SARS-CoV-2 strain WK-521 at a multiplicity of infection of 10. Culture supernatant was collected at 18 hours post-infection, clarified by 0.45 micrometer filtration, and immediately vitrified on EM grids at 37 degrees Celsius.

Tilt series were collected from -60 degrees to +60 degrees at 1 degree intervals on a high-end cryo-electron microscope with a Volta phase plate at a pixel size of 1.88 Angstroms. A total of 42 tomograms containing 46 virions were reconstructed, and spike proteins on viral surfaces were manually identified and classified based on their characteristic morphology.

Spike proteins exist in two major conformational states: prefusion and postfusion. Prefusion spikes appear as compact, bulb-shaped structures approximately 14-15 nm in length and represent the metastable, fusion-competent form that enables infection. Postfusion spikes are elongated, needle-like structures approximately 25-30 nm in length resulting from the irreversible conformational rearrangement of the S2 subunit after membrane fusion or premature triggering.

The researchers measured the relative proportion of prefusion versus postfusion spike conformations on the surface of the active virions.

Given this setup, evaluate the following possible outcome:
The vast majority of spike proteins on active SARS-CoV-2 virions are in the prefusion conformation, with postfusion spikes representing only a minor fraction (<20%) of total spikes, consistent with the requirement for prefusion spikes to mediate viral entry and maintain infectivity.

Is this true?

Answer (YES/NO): YES